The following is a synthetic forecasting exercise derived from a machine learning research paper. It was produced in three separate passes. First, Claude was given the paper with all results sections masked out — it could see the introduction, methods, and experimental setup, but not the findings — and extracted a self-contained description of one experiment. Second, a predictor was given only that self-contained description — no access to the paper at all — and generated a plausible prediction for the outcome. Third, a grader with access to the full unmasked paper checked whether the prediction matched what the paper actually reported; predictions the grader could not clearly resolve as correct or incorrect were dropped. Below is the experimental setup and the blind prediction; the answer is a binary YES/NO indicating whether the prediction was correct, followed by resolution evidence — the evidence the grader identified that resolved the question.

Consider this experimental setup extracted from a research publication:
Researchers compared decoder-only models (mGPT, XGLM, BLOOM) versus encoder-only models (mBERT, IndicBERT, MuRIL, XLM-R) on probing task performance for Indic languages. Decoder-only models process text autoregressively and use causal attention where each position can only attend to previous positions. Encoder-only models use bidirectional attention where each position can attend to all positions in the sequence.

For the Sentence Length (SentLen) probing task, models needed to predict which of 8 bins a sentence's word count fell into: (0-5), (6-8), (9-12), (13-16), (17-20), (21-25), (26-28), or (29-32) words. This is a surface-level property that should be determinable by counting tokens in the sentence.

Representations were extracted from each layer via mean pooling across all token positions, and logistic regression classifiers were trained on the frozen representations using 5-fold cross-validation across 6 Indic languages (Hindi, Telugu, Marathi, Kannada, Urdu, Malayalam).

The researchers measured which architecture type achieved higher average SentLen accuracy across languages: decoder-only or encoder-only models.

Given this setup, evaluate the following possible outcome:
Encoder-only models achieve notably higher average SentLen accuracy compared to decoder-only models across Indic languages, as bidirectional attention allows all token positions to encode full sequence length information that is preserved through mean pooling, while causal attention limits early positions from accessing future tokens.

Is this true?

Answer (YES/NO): NO